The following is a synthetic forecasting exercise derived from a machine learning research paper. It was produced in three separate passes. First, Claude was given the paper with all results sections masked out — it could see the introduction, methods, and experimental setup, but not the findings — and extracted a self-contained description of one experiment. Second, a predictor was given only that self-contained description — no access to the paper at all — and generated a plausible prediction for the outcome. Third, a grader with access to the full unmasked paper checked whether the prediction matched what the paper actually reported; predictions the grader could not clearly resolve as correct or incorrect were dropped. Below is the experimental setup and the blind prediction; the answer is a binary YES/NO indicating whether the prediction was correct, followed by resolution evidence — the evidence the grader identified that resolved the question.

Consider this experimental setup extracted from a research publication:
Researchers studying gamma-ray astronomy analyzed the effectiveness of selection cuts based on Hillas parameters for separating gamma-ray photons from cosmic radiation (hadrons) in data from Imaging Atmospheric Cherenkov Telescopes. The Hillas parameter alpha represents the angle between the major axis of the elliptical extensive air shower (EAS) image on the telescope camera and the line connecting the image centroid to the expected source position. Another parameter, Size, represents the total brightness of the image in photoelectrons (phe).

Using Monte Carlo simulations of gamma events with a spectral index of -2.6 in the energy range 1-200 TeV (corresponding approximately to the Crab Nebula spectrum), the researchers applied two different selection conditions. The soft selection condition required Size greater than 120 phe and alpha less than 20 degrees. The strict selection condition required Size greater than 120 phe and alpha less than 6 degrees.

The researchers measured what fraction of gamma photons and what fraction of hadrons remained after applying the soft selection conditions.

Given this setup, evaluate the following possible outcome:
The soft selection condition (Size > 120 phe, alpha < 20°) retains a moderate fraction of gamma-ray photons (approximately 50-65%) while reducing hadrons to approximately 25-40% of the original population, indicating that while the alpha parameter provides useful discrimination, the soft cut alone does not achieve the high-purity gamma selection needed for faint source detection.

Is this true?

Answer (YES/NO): NO